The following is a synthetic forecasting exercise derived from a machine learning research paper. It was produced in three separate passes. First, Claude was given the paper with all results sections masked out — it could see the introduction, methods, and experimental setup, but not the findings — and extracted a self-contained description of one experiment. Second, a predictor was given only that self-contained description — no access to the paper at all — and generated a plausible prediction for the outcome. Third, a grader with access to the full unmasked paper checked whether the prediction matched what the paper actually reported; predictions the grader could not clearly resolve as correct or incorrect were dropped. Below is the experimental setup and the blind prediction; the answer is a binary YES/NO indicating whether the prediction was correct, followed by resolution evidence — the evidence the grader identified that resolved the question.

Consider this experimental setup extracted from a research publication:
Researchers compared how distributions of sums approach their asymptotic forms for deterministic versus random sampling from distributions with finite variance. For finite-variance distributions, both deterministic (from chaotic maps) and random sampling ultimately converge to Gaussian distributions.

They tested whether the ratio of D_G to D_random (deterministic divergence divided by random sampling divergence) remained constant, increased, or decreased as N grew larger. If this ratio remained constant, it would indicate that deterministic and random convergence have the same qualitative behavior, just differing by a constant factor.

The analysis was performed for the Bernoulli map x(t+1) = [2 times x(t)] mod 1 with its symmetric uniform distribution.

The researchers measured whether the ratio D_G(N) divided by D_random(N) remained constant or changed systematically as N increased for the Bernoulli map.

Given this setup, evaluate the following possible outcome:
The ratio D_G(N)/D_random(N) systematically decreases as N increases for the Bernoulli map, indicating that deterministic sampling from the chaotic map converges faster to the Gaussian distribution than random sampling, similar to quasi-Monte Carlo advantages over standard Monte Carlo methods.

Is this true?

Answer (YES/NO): NO